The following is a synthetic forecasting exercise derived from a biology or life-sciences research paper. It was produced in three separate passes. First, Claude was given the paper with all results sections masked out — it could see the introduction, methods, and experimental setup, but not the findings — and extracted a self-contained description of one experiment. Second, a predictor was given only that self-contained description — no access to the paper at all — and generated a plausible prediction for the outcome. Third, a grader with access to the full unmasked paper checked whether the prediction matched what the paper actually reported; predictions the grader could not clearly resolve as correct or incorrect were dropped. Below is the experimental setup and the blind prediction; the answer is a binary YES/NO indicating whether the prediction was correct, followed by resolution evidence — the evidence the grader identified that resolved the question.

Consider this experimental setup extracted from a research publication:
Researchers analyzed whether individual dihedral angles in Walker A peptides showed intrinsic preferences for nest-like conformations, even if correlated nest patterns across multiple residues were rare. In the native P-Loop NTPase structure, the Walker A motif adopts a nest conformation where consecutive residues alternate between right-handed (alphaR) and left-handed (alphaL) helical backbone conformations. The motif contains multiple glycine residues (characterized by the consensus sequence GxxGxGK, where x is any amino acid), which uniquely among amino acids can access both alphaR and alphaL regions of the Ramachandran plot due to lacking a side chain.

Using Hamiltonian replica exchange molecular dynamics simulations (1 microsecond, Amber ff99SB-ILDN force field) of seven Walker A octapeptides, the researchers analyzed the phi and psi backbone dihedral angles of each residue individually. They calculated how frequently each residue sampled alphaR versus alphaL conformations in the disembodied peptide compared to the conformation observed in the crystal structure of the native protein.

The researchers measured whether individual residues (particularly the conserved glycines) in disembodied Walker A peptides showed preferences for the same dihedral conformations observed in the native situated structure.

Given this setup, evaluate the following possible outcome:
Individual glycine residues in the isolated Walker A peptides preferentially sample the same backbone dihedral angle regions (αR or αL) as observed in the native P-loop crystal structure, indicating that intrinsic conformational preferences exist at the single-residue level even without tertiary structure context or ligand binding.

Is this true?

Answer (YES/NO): YES